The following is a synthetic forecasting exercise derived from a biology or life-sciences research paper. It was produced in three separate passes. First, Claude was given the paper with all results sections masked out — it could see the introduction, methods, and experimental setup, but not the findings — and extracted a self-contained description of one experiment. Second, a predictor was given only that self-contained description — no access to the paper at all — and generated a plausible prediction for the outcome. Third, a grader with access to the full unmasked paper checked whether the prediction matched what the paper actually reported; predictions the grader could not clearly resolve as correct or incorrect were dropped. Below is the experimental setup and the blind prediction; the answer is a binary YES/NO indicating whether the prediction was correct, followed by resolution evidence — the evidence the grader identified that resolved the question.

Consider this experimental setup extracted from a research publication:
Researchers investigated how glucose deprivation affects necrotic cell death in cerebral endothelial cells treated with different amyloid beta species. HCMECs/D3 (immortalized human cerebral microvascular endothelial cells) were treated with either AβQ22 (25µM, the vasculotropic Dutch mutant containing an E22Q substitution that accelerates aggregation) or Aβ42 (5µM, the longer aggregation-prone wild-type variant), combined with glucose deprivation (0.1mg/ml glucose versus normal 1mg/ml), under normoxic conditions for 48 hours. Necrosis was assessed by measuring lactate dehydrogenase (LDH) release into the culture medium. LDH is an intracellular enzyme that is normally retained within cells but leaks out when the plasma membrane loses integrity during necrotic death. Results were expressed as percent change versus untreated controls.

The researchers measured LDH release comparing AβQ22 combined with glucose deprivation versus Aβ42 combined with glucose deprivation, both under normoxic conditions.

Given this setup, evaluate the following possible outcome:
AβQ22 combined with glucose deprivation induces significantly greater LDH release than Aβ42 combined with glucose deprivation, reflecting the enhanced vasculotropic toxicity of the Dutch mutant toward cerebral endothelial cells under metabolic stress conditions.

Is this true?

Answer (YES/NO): NO